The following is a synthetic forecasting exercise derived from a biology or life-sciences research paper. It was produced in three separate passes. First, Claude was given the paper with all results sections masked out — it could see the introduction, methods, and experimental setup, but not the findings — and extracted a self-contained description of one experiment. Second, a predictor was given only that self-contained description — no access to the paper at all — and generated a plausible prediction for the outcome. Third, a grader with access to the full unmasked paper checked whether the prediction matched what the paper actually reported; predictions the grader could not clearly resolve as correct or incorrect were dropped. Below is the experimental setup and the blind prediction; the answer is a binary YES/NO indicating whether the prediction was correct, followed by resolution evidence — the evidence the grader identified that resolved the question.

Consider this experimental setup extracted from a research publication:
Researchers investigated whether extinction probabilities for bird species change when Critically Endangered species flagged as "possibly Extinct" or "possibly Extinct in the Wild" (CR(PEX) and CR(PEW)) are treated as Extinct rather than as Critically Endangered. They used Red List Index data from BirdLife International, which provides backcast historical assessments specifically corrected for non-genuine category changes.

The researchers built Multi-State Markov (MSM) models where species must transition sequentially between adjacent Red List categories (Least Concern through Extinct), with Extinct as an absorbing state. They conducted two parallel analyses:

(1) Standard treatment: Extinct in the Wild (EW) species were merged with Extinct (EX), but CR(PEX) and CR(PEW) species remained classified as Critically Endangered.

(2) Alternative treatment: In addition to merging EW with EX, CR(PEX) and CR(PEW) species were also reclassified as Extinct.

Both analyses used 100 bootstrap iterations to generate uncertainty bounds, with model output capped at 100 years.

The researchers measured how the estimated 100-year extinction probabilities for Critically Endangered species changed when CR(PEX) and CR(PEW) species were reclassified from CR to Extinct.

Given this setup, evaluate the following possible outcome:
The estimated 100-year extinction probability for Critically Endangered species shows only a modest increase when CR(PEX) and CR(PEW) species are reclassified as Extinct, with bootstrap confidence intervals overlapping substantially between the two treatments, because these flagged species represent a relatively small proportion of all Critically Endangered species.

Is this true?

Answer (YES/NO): NO